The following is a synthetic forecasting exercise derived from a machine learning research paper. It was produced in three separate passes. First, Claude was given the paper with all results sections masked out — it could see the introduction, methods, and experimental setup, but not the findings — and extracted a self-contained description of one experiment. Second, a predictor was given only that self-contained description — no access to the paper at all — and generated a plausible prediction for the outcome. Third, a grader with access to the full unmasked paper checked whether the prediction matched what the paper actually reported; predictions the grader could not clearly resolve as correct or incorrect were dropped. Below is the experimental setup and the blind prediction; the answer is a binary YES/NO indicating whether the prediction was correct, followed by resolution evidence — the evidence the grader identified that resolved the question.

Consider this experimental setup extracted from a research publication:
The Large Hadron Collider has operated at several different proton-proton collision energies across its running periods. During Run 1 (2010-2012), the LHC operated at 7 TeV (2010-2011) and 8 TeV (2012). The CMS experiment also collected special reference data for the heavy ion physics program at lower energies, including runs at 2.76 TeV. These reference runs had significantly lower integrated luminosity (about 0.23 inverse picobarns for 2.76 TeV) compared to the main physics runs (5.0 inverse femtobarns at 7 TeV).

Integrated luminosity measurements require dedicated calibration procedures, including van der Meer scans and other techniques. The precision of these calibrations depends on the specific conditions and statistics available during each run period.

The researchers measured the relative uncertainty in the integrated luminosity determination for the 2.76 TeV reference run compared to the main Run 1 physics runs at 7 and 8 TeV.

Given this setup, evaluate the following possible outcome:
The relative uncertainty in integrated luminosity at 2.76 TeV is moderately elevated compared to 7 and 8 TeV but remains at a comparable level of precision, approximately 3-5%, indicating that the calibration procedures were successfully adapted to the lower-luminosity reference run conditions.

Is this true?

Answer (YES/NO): YES